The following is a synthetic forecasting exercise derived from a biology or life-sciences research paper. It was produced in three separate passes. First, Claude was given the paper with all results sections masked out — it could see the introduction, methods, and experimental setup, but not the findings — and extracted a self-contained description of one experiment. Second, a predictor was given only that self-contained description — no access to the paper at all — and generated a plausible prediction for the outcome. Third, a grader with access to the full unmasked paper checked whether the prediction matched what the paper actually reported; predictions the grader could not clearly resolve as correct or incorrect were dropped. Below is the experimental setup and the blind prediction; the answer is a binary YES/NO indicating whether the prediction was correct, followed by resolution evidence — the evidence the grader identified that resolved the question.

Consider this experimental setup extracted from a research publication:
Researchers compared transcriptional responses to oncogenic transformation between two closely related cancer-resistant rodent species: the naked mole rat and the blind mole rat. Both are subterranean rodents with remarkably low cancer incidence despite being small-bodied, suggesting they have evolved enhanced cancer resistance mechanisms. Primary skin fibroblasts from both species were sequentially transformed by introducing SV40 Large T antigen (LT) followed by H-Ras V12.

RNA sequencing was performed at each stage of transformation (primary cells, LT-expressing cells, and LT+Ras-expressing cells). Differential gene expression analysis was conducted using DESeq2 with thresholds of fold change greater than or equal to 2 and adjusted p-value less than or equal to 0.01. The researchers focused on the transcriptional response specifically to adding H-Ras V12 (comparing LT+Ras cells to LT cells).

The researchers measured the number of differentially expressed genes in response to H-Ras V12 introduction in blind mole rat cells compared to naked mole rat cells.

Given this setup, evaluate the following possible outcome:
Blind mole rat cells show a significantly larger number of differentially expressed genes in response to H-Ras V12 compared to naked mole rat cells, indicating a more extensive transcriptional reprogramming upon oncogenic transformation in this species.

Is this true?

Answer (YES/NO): YES